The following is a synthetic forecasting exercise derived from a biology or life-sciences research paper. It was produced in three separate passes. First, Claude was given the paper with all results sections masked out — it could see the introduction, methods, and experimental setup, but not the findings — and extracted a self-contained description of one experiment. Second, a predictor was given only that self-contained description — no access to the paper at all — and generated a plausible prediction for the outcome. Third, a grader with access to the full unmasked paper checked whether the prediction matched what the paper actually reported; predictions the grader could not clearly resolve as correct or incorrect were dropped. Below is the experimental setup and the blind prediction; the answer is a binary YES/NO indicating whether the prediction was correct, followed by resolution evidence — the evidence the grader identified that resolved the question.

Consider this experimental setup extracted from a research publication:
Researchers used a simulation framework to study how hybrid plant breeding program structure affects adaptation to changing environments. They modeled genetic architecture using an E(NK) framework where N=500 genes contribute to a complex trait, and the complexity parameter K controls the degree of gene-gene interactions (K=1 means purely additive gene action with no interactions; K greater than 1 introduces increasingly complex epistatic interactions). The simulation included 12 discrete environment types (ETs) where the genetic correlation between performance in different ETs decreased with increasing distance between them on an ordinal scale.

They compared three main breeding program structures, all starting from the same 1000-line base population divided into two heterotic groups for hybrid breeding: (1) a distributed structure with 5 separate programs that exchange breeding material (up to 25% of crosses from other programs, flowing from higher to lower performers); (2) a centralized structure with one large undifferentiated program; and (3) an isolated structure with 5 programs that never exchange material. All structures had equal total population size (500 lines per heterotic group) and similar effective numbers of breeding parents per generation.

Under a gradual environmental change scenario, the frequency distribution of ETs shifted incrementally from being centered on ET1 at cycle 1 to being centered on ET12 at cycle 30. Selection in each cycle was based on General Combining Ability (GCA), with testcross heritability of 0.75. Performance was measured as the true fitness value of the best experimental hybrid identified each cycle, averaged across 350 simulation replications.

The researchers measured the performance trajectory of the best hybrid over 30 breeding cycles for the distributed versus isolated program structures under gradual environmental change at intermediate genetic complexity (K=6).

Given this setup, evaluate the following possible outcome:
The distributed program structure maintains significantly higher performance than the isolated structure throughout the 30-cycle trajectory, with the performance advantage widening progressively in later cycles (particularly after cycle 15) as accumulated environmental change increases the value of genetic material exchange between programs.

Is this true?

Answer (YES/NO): NO